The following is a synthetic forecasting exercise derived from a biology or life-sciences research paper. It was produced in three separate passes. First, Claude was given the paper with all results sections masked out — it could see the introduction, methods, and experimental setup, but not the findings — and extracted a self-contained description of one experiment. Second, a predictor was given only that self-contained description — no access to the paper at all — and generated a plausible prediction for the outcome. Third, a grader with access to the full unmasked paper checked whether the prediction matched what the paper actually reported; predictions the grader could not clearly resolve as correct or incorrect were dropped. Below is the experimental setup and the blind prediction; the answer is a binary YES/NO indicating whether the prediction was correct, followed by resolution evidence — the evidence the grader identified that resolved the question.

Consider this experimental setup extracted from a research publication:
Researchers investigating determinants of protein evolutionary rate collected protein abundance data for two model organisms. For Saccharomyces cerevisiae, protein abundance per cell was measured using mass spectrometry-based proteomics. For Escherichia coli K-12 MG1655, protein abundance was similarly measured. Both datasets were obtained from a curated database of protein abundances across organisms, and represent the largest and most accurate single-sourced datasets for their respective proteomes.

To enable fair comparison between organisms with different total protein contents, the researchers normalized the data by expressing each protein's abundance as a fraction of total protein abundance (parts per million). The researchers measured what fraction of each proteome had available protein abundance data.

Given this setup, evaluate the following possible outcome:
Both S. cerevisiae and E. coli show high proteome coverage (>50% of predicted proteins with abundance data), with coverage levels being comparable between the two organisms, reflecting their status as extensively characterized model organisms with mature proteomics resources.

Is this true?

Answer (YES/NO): NO